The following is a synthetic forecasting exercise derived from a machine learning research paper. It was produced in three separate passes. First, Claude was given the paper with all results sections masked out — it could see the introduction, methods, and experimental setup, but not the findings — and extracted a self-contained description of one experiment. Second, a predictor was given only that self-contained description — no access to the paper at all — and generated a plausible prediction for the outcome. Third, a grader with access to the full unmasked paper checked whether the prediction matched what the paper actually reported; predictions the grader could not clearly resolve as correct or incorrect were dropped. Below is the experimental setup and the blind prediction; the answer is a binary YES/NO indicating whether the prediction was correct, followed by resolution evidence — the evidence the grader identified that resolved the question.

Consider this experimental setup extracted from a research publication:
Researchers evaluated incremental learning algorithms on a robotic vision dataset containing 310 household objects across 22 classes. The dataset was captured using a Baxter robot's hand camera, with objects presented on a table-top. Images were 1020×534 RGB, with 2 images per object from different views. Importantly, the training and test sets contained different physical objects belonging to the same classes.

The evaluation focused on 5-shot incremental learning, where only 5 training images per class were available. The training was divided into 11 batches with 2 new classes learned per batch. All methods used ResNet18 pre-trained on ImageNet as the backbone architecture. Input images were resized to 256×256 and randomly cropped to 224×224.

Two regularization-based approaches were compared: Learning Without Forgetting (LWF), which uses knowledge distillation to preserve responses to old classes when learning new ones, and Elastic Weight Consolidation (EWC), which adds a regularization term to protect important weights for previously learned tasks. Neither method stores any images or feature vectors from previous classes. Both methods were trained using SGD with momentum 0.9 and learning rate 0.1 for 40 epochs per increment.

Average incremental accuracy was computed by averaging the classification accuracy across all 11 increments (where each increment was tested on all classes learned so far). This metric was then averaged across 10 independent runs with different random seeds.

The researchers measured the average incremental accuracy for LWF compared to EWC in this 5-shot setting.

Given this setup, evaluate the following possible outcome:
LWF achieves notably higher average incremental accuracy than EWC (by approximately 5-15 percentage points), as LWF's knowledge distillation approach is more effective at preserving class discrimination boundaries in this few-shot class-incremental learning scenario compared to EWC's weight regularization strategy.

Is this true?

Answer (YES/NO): NO